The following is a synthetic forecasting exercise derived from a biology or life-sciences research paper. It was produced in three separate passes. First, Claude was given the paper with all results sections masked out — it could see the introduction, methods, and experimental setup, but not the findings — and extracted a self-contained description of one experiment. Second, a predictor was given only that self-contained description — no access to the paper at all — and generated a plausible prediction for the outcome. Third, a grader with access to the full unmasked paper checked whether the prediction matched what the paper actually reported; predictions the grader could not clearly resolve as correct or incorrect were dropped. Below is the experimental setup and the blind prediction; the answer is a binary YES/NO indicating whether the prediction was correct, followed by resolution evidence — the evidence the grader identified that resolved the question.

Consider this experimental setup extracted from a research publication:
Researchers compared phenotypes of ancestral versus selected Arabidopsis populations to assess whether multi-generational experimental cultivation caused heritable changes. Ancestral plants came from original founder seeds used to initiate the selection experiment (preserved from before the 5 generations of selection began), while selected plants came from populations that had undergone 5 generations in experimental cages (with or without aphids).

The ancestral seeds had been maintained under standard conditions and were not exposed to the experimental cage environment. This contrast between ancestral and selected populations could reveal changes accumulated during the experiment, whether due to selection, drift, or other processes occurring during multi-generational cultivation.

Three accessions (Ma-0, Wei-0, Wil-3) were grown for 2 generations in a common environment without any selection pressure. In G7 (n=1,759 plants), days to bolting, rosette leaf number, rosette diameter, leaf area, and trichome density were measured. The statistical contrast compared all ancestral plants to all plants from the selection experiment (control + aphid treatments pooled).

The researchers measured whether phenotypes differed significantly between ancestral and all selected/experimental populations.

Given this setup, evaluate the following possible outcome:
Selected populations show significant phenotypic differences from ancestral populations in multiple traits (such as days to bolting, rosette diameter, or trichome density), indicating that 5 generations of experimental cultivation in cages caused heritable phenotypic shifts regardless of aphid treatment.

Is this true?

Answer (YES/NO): NO